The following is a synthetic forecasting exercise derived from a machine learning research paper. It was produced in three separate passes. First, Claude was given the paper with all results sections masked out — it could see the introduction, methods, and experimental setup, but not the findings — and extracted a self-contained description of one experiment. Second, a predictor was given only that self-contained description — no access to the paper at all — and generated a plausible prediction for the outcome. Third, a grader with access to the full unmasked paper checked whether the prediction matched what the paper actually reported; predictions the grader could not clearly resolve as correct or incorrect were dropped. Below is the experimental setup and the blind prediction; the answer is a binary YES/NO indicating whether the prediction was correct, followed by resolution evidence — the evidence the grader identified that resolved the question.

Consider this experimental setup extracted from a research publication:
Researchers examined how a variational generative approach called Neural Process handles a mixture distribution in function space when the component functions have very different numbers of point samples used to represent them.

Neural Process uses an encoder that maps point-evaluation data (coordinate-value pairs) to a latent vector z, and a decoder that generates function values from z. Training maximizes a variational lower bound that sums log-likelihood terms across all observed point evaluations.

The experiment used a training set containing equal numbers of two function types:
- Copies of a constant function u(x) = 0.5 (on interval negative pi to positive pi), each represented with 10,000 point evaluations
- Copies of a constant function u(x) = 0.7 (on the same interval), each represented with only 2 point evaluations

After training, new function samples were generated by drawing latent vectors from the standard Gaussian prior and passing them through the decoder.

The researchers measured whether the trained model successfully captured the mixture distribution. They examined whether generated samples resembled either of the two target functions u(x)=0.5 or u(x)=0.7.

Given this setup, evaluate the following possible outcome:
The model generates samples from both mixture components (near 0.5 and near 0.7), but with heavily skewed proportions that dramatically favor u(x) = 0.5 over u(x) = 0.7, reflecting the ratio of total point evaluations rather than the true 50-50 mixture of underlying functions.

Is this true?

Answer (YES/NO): NO